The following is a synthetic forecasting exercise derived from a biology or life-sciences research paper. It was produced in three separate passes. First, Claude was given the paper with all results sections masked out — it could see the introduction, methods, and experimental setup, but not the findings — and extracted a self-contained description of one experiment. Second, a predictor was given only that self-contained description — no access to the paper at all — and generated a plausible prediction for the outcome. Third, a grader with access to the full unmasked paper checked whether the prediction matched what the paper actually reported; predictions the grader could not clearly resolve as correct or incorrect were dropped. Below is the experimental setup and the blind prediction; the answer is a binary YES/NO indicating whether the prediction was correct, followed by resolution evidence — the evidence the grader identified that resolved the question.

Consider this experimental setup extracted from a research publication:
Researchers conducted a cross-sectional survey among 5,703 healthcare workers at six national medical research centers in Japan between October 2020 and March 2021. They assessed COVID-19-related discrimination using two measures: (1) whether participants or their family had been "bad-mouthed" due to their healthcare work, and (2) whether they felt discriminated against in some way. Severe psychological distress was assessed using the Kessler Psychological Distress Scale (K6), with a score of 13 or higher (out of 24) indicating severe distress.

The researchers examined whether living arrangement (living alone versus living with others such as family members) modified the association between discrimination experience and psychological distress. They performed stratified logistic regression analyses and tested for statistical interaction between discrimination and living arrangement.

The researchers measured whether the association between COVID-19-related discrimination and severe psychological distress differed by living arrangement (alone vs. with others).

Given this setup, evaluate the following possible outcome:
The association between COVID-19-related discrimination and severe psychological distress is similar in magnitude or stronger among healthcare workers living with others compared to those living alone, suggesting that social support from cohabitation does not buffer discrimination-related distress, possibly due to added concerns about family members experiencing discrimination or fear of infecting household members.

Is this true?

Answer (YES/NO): YES